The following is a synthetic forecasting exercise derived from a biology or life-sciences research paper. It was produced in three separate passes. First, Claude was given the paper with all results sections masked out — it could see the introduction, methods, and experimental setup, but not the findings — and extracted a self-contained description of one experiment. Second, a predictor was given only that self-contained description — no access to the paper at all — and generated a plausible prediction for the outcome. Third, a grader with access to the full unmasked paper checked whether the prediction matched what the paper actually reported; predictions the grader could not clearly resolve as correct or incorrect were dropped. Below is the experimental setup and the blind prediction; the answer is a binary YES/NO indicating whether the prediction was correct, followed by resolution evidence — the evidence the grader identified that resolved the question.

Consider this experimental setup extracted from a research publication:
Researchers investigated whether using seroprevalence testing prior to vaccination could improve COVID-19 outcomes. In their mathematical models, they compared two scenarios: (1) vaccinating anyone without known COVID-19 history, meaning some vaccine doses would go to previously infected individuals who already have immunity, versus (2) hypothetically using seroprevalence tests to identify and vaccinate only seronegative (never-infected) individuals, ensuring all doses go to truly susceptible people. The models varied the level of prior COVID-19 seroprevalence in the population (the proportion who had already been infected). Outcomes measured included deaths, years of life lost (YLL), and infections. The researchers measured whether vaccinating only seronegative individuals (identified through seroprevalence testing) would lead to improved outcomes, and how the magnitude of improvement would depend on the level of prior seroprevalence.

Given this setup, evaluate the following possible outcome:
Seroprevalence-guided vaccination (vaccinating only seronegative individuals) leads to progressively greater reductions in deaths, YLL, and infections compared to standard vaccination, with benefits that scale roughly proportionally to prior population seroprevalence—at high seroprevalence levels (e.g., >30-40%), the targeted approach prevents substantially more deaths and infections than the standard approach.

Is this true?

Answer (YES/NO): NO